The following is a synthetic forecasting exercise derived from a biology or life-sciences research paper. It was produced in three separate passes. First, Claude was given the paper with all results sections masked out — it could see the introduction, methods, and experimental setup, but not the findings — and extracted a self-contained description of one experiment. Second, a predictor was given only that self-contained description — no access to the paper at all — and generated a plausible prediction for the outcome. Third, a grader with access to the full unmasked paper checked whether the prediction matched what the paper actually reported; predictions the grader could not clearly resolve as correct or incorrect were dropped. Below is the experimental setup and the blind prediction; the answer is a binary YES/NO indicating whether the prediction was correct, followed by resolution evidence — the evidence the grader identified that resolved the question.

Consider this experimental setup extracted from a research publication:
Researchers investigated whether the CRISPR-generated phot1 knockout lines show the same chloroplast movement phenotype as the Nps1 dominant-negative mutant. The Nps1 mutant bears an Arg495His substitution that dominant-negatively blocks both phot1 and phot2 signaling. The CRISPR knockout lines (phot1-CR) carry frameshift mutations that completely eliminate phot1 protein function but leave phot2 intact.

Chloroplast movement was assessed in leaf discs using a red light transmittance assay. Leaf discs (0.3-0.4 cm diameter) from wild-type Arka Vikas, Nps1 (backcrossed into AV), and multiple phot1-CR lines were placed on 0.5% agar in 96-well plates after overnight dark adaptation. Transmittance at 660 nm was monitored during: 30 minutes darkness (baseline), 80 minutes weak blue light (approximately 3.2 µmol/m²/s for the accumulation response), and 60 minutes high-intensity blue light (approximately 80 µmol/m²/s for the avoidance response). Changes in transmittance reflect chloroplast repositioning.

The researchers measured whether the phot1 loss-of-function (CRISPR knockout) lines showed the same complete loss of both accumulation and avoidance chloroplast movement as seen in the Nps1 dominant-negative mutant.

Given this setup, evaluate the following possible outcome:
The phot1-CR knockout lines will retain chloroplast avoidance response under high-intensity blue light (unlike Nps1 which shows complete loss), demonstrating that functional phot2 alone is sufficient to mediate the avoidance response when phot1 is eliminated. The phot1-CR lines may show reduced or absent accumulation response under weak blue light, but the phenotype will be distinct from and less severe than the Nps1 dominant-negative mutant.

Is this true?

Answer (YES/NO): NO